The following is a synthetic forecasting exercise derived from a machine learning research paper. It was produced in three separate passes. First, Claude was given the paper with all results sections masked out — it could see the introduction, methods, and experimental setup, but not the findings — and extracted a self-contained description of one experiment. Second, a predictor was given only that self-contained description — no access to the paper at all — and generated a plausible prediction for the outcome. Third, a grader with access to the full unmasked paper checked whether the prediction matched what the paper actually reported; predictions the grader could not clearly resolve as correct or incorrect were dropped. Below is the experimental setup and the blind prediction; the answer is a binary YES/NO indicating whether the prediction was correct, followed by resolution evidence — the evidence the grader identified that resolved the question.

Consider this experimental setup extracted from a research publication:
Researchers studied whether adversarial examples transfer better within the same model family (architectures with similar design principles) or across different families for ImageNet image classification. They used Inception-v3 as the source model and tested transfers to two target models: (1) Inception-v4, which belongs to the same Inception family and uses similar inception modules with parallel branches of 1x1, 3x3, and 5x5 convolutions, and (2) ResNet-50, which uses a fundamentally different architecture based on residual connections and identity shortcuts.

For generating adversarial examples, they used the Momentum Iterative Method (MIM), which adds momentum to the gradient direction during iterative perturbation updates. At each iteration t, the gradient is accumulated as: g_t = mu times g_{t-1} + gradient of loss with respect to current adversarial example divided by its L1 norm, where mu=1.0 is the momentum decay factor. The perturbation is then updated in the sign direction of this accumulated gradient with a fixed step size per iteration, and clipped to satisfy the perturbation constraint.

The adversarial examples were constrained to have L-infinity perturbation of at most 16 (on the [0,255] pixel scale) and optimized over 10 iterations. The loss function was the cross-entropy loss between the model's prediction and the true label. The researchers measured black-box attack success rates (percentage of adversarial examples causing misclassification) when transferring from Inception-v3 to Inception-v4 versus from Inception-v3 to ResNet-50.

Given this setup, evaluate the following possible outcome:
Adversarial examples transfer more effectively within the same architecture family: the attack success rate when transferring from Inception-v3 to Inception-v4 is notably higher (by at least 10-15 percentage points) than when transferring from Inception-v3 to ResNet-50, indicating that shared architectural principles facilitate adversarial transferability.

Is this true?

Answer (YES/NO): NO